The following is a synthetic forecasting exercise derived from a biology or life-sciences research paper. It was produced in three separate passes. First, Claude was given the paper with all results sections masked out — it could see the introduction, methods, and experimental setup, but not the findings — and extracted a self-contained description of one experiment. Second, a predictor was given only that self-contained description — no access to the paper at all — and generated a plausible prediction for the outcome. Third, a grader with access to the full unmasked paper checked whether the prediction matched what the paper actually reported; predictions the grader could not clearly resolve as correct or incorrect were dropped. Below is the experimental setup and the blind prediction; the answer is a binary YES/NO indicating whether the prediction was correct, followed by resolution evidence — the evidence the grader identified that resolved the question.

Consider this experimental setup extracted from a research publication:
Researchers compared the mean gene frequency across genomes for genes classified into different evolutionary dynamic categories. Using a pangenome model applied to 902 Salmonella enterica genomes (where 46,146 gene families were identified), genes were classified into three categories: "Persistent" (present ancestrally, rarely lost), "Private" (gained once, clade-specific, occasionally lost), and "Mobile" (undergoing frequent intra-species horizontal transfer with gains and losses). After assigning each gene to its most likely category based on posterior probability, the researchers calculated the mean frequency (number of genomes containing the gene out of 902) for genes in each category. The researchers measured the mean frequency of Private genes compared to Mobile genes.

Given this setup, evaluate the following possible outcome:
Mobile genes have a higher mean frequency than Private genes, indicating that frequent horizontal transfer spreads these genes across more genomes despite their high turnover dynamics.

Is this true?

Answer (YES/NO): YES